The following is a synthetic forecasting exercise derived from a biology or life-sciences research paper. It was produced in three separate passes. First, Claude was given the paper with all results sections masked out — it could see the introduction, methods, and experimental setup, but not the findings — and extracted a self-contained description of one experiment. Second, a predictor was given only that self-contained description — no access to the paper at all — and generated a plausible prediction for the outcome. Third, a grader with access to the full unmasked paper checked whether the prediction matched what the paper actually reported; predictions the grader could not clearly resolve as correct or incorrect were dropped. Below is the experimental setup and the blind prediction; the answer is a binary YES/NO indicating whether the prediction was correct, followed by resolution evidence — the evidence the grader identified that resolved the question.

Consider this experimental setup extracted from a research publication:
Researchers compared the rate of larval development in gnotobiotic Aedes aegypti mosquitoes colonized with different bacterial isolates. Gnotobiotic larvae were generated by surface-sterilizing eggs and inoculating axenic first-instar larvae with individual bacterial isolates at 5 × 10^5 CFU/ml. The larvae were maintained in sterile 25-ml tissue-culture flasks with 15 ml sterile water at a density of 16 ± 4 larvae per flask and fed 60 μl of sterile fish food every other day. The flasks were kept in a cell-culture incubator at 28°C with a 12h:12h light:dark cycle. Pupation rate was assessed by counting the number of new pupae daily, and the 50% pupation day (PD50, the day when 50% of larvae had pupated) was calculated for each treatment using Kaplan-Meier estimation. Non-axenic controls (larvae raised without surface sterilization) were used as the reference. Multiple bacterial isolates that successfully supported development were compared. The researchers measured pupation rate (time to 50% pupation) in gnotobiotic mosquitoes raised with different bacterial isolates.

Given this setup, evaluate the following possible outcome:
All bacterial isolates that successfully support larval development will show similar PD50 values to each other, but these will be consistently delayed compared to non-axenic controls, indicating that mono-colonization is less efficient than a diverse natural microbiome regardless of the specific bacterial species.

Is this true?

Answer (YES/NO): NO